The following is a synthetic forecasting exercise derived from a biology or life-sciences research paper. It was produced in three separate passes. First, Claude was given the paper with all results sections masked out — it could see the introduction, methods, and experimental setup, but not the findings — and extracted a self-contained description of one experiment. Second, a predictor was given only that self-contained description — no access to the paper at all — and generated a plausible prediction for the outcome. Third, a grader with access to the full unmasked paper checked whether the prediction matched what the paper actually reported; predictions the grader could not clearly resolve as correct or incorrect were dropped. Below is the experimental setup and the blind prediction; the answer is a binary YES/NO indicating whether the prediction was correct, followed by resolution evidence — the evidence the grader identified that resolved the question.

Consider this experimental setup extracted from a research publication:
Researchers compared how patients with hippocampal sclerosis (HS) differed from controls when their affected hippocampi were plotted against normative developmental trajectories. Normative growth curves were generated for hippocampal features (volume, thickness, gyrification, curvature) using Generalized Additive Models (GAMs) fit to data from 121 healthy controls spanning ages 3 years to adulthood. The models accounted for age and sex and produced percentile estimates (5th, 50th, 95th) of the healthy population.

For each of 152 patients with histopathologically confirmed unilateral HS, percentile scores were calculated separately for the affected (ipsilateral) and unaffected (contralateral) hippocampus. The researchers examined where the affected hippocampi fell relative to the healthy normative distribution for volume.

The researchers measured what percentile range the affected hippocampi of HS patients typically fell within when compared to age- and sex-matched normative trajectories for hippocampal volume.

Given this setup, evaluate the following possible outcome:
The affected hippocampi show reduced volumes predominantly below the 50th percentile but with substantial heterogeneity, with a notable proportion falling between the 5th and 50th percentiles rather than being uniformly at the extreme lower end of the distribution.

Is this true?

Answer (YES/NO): NO